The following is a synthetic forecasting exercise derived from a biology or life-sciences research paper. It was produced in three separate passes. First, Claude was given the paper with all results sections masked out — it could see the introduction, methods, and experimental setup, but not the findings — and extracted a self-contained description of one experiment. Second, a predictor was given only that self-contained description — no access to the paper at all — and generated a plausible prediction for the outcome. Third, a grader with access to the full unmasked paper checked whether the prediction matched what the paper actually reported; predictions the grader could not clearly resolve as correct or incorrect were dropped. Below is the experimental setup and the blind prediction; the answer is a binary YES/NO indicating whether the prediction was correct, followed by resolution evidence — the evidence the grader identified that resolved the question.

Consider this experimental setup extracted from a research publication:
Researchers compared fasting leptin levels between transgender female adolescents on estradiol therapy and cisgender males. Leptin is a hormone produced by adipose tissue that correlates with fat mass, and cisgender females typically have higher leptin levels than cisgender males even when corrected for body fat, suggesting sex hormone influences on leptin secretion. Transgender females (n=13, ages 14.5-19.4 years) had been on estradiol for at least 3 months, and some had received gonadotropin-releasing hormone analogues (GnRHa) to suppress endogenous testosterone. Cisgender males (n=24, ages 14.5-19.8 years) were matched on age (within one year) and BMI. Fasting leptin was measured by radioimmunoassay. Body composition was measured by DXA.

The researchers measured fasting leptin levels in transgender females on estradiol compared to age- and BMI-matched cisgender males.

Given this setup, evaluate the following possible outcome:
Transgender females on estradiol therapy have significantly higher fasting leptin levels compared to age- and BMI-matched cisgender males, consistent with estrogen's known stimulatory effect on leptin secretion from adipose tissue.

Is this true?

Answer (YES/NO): YES